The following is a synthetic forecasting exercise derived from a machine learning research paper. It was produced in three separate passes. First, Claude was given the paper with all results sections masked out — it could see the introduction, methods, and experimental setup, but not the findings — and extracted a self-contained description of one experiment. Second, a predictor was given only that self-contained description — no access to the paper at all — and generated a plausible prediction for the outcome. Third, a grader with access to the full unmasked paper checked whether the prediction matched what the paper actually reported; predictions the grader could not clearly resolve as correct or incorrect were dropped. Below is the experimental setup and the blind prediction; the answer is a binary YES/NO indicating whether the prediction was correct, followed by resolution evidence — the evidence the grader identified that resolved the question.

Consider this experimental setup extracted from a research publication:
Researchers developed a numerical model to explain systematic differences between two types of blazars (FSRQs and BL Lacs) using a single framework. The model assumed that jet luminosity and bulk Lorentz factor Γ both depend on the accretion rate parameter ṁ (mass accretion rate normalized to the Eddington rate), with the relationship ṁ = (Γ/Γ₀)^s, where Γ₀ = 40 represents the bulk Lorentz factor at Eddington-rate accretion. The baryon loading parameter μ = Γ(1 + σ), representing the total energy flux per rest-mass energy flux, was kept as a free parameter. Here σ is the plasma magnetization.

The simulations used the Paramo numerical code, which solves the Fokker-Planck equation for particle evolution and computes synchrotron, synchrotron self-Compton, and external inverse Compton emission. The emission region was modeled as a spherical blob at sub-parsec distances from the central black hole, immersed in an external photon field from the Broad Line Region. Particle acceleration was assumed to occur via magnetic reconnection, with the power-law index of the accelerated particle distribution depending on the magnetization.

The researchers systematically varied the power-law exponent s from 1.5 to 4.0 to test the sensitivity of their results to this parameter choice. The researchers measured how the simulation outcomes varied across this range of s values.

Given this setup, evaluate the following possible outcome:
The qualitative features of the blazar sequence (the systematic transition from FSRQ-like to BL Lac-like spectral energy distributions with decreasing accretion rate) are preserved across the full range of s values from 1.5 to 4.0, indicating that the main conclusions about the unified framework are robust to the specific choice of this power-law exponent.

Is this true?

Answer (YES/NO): NO